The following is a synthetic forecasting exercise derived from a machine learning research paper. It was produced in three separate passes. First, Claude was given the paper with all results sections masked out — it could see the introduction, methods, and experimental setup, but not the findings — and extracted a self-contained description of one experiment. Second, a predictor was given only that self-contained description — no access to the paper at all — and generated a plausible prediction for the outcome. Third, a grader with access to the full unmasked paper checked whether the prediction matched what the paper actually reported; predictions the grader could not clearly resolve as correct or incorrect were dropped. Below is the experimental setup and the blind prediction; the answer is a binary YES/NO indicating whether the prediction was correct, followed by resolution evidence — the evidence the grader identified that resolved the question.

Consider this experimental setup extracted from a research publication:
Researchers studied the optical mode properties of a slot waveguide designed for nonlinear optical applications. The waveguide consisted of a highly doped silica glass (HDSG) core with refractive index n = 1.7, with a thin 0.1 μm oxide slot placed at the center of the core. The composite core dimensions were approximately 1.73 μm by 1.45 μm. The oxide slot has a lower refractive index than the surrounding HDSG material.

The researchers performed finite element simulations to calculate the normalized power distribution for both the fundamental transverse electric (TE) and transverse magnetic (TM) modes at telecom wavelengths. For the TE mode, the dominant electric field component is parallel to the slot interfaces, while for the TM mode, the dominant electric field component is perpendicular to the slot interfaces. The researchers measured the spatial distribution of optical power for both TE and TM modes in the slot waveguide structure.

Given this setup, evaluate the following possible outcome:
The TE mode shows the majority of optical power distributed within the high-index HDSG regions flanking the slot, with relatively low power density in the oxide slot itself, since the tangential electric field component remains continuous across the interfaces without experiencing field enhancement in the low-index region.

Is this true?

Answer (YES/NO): YES